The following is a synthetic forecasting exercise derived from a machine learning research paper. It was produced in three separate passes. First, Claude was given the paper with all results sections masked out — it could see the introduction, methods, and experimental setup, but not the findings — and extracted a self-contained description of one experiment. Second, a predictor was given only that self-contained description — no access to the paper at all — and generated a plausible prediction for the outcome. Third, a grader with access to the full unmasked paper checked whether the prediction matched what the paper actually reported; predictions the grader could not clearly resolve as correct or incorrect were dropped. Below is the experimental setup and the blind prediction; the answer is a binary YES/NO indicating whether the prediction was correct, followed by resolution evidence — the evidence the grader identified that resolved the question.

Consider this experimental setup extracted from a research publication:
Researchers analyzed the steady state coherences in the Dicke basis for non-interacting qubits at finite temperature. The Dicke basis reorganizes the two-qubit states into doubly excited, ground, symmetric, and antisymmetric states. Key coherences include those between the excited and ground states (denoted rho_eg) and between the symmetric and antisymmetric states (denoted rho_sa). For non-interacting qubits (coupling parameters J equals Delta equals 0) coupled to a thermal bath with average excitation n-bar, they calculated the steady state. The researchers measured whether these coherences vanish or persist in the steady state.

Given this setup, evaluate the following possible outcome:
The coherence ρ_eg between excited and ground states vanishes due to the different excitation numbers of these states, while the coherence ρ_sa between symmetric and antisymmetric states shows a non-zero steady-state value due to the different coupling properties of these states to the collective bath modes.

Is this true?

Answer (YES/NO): NO